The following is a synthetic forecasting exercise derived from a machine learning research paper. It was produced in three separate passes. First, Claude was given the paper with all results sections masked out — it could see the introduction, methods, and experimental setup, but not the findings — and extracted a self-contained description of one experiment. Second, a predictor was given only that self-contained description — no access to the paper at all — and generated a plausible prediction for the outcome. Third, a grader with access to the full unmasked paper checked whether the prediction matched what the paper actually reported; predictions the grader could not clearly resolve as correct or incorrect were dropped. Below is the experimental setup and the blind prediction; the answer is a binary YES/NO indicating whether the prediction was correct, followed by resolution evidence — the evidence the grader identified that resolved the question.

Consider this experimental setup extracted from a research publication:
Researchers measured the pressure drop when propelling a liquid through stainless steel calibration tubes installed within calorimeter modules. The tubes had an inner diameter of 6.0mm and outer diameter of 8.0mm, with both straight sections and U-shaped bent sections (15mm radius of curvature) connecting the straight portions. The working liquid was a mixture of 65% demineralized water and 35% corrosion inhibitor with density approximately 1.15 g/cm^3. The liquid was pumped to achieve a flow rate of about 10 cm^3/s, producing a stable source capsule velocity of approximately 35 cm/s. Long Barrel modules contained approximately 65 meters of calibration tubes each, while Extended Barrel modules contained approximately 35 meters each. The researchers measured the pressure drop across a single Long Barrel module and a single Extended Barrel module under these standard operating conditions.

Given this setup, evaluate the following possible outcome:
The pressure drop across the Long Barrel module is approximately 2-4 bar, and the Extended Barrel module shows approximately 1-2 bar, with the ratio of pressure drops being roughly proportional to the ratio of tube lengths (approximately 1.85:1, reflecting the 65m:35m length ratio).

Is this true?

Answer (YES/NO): NO